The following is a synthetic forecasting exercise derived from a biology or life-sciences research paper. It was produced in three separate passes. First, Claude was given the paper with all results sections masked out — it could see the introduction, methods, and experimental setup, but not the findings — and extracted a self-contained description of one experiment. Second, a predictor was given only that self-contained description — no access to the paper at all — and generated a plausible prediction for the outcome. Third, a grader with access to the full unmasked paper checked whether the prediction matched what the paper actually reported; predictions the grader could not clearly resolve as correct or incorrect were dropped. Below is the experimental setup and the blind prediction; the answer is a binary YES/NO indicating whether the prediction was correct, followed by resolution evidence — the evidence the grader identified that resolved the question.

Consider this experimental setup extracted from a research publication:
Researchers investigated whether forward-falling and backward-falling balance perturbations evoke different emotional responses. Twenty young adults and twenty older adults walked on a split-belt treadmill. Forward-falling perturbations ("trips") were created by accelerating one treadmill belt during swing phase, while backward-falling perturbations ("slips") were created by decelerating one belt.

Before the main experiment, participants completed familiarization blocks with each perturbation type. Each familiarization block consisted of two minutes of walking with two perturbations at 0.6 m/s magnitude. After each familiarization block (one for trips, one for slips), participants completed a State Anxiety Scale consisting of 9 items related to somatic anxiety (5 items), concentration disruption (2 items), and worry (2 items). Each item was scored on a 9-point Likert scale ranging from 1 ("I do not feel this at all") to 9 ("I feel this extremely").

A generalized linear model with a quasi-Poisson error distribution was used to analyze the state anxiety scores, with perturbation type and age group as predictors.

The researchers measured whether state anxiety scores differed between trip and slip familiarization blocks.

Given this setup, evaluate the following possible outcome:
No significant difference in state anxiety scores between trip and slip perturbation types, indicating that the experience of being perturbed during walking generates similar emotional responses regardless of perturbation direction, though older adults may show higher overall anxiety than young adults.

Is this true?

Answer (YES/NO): YES